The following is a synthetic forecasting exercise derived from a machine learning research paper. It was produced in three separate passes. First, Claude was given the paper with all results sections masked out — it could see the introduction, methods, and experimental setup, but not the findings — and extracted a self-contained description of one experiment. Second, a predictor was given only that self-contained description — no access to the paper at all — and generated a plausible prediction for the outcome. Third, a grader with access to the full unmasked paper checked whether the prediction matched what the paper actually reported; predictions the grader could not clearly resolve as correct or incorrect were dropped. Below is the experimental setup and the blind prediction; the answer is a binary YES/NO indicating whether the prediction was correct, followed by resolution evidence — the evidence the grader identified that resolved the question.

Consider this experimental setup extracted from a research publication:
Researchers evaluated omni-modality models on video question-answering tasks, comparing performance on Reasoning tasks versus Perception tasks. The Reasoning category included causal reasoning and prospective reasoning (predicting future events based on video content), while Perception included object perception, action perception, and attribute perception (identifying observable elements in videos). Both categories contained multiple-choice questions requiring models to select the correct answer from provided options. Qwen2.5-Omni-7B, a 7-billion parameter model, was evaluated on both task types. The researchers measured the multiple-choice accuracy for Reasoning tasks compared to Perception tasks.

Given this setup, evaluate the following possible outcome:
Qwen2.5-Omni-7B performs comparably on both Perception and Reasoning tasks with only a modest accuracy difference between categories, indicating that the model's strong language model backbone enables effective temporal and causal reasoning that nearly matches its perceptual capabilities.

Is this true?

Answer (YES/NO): NO